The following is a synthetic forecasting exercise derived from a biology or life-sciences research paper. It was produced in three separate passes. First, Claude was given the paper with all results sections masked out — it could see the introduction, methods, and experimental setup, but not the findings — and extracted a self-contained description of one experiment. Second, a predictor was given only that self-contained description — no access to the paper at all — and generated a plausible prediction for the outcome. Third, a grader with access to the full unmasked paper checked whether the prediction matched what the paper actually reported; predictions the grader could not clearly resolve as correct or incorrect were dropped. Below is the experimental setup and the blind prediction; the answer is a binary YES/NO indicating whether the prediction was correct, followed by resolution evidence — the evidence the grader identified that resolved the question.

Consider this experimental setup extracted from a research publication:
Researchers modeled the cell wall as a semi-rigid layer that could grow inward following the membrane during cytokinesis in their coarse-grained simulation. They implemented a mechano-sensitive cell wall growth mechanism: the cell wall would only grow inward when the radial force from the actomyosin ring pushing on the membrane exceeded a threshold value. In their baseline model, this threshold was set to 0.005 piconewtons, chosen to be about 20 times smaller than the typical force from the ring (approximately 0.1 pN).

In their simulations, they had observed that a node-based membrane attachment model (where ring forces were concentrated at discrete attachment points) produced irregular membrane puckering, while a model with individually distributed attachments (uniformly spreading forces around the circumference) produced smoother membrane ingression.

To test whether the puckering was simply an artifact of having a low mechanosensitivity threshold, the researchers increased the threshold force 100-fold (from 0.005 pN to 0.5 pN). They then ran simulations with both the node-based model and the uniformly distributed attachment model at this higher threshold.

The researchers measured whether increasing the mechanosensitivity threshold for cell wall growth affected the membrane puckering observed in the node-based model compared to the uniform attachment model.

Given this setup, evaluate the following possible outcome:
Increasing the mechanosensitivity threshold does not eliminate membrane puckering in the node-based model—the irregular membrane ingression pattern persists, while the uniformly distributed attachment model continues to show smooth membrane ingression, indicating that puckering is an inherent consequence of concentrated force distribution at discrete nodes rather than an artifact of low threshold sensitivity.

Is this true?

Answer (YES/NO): NO